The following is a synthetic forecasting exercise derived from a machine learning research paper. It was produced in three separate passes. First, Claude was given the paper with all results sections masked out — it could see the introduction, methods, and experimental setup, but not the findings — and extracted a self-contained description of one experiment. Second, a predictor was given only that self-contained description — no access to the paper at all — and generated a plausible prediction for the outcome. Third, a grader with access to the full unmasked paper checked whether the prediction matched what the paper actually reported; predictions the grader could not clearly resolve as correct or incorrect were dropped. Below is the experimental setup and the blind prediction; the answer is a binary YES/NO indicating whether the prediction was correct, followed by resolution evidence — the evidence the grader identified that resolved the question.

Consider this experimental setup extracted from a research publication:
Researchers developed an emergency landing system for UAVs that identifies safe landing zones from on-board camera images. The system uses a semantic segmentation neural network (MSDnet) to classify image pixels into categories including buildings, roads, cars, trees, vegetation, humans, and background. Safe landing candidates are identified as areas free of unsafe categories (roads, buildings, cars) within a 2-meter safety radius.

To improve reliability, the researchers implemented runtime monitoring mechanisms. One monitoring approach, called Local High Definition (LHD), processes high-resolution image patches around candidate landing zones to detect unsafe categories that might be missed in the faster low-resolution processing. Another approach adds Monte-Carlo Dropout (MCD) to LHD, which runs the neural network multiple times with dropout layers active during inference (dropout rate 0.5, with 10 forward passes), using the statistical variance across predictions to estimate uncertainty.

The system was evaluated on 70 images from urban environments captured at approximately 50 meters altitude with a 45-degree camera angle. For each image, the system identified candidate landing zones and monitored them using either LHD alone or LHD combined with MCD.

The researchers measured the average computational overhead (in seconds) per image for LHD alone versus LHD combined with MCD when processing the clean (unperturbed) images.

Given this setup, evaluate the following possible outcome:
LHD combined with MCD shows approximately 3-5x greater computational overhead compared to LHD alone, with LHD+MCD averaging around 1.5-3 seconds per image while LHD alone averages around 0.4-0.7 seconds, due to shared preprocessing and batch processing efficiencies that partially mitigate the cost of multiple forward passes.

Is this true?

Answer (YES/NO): NO